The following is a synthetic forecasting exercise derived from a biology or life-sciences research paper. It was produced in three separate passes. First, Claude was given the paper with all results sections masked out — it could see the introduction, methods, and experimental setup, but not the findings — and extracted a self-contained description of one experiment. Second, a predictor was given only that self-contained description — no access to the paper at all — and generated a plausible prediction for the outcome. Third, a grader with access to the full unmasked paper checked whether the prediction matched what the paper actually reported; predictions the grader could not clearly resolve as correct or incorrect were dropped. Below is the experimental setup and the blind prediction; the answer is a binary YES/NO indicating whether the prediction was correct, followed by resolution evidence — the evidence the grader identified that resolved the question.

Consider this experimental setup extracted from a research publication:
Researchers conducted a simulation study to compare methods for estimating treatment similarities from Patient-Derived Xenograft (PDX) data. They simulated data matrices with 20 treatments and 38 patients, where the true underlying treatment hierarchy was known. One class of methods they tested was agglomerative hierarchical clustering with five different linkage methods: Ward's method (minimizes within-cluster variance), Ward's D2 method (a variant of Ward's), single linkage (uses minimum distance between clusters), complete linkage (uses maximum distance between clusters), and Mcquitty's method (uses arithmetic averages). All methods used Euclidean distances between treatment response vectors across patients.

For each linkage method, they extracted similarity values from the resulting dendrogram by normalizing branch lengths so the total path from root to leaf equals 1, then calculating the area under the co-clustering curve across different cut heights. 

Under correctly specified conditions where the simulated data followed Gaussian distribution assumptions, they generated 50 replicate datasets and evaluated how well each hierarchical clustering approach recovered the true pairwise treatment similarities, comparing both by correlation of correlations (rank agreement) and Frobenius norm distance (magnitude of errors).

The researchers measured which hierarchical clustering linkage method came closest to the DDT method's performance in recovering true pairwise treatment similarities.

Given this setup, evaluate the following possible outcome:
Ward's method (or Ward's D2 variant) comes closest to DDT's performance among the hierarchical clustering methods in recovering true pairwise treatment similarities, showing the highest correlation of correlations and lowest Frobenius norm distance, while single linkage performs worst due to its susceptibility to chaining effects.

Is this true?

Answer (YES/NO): NO